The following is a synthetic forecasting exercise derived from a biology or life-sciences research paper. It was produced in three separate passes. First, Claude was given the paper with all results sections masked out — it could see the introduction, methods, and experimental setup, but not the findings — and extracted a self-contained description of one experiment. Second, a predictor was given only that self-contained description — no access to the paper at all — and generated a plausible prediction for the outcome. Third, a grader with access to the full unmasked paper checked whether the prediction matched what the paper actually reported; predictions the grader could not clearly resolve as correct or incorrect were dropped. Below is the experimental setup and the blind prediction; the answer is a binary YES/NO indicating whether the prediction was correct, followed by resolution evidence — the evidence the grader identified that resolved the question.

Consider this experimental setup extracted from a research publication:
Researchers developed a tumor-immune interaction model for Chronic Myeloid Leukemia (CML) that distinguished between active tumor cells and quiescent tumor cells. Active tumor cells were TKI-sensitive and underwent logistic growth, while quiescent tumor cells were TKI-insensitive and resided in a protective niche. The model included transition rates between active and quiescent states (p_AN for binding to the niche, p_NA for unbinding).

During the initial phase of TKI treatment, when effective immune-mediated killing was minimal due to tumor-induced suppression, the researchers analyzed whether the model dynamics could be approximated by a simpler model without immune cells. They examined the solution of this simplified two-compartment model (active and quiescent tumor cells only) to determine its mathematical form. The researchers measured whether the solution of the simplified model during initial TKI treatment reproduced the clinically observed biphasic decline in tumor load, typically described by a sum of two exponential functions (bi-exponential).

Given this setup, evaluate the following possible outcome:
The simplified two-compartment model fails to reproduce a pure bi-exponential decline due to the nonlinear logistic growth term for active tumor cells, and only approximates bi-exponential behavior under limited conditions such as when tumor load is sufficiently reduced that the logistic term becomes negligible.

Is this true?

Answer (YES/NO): NO